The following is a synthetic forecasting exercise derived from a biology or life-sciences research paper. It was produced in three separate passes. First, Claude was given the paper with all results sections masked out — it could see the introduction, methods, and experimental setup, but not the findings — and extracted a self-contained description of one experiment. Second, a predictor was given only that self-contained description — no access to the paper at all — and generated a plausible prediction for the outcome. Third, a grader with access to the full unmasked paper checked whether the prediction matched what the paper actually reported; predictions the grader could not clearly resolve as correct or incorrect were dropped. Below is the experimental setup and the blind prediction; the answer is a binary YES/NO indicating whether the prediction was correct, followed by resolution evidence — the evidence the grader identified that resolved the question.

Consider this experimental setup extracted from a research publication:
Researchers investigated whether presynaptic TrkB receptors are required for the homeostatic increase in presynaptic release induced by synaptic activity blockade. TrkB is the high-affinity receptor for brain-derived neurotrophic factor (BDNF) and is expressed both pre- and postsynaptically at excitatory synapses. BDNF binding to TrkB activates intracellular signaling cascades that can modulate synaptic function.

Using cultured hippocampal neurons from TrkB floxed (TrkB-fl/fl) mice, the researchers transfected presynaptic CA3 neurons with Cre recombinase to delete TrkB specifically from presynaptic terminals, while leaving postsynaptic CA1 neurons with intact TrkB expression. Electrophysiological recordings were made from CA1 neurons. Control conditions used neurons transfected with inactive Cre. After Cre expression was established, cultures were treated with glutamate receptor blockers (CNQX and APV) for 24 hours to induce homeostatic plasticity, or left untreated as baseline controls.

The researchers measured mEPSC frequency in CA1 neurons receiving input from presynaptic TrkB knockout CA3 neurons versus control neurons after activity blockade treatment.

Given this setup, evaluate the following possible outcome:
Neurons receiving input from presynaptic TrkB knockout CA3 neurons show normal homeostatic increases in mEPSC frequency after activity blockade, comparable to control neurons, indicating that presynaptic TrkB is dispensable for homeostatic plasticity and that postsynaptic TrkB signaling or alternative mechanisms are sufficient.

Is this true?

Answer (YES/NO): NO